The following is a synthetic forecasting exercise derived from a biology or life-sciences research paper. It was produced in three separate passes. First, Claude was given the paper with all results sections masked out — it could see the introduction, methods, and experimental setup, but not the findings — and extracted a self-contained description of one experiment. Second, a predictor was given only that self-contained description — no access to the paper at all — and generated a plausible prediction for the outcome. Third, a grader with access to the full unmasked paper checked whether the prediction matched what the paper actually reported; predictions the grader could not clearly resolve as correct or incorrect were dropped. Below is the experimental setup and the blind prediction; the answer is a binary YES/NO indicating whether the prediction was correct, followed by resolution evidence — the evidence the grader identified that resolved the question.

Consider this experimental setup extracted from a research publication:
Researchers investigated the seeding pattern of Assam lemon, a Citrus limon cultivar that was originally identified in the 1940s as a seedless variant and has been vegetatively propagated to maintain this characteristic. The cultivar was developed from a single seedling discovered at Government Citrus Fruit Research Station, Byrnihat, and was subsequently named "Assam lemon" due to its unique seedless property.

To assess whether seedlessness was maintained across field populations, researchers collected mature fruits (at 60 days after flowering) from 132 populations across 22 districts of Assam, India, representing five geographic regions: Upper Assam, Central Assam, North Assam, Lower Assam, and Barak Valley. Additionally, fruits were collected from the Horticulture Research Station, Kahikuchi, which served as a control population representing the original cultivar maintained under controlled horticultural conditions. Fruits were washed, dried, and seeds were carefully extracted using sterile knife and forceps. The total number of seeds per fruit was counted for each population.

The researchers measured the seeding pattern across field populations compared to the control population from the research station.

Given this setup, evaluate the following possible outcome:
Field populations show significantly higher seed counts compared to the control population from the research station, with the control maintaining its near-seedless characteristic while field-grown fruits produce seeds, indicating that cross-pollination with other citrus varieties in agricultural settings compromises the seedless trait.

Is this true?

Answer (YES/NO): NO